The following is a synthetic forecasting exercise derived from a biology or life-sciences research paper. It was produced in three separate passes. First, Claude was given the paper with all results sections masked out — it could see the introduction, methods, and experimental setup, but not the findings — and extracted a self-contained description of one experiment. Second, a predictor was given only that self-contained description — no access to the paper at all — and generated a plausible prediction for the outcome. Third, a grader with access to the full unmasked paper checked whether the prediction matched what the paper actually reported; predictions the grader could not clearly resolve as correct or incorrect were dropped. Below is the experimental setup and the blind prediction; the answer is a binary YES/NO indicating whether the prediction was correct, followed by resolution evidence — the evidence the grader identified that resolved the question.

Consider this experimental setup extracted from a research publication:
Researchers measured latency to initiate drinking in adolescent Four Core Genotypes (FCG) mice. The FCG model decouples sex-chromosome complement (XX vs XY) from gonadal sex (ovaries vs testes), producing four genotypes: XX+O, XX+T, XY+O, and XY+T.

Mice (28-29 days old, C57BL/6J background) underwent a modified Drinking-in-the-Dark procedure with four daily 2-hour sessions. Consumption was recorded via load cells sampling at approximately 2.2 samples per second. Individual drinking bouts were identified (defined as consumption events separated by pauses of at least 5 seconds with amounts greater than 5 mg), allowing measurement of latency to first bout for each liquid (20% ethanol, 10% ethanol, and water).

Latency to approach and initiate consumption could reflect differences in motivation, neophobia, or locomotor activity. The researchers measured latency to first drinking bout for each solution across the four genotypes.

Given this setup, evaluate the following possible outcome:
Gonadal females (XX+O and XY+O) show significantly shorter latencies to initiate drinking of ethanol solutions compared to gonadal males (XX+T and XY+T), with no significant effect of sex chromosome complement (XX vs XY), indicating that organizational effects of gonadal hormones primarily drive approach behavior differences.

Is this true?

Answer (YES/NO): NO